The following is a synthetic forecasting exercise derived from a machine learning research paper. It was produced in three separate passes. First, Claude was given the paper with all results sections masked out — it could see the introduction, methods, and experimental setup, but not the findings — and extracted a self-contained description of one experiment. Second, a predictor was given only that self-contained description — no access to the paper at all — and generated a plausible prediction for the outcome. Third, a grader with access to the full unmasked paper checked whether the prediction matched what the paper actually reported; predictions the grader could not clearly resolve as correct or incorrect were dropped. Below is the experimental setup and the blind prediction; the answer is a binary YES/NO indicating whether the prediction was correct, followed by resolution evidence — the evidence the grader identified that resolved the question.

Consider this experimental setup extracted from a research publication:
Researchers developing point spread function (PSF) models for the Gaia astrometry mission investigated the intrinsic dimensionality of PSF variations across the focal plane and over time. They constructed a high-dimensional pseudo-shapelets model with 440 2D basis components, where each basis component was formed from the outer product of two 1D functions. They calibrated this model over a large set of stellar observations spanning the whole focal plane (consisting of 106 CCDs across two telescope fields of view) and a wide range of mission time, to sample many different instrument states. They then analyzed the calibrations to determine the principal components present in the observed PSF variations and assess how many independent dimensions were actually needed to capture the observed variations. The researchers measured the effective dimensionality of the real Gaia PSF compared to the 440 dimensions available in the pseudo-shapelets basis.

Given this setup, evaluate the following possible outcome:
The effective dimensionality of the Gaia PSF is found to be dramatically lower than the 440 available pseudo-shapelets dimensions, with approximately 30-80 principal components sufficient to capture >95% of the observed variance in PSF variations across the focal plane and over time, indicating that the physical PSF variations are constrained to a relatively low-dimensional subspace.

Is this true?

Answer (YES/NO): YES